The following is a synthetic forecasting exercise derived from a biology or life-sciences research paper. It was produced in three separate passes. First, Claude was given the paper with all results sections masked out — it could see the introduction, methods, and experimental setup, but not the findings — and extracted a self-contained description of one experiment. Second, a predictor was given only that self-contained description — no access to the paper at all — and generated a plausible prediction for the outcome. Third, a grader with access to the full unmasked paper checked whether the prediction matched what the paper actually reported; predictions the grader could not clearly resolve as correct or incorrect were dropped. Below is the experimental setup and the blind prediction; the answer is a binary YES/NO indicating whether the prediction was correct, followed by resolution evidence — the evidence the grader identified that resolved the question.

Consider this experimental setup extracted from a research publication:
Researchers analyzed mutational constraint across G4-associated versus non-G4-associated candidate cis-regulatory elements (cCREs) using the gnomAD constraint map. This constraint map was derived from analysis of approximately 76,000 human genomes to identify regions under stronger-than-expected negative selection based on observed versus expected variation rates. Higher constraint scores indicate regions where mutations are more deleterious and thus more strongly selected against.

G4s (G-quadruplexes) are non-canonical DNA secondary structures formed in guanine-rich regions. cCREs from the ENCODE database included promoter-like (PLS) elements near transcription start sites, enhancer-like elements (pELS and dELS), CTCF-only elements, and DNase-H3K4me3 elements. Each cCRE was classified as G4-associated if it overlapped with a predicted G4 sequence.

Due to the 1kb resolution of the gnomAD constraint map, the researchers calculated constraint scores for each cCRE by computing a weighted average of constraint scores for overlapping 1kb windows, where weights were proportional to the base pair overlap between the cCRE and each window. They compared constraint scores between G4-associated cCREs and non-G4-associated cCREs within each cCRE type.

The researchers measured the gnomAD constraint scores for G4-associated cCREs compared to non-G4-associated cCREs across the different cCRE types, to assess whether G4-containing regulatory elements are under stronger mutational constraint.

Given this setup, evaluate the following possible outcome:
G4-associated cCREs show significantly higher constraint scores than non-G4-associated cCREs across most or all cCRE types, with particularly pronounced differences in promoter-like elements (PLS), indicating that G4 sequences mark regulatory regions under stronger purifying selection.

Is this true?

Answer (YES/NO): NO